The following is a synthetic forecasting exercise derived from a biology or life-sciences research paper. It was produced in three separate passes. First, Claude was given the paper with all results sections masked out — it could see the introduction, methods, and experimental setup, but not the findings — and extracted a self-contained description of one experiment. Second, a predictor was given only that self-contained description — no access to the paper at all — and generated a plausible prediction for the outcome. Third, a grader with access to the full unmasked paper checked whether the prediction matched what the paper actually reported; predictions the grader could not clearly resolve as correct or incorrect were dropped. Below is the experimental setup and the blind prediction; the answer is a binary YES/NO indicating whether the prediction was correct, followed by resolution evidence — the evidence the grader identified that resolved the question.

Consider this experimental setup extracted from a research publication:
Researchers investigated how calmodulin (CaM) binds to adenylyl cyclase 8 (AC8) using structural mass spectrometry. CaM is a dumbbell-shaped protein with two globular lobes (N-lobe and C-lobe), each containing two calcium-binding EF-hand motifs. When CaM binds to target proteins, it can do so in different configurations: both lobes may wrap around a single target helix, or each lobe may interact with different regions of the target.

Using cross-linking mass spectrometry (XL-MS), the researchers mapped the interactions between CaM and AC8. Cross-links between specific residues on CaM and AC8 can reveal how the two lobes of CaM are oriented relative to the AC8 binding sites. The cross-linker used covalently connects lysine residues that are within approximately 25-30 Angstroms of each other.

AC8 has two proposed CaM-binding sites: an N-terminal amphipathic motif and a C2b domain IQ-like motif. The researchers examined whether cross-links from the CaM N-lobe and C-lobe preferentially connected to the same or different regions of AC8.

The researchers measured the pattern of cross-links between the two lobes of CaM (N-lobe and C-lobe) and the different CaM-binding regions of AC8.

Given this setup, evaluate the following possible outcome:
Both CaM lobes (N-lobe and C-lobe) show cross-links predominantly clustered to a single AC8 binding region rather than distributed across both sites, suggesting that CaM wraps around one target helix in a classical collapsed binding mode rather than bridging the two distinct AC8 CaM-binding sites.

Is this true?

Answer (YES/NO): NO